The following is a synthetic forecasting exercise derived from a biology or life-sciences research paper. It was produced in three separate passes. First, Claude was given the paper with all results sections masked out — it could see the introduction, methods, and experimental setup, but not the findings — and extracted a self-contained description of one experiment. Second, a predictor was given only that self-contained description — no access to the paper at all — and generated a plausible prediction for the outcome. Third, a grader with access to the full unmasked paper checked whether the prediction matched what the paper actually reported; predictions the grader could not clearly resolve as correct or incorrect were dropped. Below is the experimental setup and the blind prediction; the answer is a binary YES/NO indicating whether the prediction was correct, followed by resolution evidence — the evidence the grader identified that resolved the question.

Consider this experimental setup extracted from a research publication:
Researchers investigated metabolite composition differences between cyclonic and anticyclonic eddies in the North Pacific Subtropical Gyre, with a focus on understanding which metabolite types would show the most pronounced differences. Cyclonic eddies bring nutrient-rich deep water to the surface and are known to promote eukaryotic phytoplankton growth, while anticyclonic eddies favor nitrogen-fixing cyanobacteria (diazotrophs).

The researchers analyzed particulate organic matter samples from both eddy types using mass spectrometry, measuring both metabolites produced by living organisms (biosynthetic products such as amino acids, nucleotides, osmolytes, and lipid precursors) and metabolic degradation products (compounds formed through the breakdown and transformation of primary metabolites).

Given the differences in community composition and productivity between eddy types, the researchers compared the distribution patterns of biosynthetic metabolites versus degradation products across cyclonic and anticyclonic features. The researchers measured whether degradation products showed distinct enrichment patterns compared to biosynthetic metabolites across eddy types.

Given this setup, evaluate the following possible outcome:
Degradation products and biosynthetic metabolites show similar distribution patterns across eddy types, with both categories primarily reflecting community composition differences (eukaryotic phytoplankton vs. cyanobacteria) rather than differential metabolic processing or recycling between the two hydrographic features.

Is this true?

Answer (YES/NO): NO